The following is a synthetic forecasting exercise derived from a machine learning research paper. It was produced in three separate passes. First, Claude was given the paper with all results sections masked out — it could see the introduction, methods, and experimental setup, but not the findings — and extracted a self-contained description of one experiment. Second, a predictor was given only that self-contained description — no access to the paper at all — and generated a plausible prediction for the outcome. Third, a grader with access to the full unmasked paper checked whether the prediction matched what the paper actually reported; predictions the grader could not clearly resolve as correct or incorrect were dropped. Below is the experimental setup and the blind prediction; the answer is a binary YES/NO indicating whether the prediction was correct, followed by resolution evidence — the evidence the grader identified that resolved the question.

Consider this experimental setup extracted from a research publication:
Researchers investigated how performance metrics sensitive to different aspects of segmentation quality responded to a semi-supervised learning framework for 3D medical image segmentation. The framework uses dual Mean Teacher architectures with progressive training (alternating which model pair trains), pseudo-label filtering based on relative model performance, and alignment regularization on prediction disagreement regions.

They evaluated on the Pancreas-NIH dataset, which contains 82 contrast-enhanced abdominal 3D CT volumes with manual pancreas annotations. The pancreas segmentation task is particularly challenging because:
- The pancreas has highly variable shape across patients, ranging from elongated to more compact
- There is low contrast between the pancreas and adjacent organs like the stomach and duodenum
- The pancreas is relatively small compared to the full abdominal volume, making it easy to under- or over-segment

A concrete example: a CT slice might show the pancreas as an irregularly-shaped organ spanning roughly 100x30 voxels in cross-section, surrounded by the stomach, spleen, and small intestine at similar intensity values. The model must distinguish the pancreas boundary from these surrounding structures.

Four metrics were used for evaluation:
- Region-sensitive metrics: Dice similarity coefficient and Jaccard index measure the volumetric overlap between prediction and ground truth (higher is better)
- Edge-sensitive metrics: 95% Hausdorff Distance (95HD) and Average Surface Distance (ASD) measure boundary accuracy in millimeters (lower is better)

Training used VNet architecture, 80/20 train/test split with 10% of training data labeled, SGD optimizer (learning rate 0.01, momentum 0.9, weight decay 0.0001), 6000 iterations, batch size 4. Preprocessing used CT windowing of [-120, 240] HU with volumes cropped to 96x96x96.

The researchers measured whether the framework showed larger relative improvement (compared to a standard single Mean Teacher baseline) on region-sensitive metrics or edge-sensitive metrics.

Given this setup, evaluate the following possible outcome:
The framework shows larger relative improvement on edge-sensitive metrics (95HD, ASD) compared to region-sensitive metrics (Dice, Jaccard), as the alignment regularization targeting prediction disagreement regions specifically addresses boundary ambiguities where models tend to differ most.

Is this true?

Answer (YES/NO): YES